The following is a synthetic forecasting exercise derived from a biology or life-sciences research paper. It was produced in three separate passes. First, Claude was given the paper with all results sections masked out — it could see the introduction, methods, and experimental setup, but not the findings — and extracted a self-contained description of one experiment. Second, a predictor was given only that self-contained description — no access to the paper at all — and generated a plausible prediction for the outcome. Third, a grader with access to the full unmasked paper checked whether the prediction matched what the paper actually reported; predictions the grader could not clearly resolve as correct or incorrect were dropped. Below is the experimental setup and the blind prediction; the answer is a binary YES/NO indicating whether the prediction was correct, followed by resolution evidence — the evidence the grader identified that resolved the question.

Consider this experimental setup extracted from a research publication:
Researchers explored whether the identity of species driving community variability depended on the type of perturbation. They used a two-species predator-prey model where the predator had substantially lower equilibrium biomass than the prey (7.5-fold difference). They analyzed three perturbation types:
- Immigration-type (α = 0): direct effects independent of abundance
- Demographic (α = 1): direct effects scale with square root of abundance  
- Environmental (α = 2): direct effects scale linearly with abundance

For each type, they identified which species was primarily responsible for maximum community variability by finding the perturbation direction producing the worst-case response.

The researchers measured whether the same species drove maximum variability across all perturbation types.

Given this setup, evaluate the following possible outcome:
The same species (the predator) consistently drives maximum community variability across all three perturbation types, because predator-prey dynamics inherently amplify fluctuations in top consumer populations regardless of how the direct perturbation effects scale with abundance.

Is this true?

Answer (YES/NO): NO